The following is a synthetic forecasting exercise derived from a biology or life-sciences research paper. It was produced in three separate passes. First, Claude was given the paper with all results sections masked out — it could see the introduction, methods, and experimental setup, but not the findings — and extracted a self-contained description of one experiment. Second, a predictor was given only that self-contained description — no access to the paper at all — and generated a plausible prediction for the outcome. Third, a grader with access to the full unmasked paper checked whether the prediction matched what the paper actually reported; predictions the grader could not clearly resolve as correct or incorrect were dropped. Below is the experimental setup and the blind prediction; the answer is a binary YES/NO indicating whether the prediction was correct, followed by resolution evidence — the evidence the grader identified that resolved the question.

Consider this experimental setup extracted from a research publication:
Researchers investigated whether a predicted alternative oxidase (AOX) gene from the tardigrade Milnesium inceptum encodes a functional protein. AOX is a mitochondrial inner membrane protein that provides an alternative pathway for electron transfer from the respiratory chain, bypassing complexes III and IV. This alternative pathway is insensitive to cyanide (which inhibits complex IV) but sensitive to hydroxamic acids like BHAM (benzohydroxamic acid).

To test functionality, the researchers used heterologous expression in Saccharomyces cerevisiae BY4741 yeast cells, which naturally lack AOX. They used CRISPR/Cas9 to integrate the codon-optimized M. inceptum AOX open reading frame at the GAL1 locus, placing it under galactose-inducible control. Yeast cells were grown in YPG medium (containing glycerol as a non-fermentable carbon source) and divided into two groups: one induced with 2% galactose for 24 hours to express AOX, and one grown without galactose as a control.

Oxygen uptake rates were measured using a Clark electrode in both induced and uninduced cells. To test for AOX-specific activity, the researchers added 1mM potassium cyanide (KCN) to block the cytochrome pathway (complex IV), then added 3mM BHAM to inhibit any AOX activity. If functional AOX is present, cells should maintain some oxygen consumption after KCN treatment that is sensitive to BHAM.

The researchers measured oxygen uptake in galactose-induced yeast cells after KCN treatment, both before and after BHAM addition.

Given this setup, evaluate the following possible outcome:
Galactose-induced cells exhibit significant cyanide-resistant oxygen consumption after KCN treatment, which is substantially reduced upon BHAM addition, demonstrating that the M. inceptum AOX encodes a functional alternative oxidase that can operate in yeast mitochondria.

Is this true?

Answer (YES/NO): YES